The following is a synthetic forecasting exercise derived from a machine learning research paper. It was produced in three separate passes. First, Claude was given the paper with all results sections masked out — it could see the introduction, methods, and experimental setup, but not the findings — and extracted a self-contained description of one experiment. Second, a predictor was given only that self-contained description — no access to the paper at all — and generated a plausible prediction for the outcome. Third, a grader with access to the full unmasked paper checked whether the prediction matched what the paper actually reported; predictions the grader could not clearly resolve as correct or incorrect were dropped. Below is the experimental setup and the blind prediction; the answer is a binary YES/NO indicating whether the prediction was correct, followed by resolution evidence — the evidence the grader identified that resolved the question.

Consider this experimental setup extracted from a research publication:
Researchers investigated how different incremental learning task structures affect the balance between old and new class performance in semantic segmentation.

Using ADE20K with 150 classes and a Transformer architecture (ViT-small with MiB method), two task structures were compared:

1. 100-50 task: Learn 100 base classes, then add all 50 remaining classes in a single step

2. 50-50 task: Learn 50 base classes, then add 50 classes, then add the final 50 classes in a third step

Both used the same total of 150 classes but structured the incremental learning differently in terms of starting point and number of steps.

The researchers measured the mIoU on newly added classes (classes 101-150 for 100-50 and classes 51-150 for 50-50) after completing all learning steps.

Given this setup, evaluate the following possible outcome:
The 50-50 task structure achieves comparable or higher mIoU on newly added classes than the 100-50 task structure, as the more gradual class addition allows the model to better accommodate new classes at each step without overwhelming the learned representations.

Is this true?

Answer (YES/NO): YES